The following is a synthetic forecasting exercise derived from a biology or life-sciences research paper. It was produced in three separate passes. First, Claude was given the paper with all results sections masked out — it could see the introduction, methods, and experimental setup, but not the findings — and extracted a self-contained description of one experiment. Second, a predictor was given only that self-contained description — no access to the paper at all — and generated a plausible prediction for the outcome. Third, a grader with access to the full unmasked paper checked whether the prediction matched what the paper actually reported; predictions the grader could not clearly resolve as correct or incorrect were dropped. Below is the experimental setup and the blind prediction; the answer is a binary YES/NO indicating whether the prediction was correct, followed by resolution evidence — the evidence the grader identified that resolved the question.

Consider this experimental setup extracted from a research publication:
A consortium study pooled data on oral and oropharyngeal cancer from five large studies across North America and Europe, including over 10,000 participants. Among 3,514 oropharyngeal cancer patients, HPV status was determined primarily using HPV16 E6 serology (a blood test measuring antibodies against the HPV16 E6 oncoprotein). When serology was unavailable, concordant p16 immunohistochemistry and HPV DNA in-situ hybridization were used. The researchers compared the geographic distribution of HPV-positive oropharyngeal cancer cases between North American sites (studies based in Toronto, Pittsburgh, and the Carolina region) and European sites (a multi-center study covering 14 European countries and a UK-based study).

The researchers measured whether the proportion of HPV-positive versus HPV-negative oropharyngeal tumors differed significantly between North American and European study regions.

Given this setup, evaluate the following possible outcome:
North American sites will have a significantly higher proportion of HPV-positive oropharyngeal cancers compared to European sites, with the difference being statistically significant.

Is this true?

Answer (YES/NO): NO